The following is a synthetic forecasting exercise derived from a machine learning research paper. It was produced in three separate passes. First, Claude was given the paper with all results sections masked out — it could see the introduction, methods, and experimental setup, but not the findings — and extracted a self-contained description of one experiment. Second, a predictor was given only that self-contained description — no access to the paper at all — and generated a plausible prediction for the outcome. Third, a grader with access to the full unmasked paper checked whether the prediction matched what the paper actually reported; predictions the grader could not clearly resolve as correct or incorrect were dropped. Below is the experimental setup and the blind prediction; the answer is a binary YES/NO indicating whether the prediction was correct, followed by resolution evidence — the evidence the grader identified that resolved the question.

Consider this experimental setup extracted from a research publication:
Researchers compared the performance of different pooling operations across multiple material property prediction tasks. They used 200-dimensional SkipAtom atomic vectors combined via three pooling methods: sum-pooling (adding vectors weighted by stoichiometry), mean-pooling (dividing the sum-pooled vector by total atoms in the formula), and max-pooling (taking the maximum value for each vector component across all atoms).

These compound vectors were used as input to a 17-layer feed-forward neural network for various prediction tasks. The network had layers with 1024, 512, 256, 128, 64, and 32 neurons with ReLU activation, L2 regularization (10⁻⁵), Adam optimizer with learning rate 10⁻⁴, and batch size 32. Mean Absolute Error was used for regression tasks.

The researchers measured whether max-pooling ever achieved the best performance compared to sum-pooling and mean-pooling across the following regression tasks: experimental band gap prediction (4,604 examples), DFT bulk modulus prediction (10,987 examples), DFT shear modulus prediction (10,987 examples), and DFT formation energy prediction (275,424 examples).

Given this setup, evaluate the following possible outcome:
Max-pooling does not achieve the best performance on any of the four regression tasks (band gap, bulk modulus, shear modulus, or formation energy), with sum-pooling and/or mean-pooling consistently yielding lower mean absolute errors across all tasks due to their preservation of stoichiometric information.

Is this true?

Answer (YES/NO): YES